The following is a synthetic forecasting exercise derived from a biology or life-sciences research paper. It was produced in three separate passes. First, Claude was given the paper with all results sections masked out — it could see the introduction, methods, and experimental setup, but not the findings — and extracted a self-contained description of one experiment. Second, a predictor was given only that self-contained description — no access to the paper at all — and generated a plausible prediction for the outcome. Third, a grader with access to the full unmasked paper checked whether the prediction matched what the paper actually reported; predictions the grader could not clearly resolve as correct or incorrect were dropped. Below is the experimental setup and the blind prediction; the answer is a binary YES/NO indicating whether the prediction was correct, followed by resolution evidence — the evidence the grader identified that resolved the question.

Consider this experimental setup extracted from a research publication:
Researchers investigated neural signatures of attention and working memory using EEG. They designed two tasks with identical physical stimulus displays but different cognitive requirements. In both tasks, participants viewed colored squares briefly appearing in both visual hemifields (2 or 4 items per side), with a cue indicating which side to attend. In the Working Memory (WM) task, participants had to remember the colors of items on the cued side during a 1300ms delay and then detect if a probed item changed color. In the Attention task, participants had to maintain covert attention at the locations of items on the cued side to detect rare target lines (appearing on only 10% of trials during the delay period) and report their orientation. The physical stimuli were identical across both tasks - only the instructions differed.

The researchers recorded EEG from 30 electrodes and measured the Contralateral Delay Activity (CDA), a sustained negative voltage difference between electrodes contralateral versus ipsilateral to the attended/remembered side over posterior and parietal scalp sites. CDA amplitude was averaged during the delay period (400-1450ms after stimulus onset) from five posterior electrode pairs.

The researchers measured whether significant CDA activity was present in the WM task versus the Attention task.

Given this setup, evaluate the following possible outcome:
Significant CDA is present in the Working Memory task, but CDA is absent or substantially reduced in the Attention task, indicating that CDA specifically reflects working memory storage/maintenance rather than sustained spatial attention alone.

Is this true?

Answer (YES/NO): YES